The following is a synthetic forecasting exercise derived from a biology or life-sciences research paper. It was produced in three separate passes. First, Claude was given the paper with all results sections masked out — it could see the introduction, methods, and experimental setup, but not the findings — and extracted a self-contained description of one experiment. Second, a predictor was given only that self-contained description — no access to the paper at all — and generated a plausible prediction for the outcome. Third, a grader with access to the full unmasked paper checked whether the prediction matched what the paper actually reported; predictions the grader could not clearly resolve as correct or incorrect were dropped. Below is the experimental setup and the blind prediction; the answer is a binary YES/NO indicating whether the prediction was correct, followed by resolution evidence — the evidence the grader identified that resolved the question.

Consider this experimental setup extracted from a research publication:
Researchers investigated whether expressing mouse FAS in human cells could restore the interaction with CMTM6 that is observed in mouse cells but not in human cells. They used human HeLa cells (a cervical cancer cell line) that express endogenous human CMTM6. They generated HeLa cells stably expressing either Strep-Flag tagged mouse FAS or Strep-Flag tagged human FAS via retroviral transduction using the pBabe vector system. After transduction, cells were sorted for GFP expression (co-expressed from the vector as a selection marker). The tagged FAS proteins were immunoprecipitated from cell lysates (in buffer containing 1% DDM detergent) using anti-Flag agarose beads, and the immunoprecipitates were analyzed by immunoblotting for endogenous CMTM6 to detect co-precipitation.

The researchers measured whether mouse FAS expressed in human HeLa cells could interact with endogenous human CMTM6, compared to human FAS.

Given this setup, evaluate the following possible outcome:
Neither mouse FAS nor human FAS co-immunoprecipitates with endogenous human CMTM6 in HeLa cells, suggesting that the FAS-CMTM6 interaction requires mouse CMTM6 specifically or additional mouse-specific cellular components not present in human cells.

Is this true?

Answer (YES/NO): NO